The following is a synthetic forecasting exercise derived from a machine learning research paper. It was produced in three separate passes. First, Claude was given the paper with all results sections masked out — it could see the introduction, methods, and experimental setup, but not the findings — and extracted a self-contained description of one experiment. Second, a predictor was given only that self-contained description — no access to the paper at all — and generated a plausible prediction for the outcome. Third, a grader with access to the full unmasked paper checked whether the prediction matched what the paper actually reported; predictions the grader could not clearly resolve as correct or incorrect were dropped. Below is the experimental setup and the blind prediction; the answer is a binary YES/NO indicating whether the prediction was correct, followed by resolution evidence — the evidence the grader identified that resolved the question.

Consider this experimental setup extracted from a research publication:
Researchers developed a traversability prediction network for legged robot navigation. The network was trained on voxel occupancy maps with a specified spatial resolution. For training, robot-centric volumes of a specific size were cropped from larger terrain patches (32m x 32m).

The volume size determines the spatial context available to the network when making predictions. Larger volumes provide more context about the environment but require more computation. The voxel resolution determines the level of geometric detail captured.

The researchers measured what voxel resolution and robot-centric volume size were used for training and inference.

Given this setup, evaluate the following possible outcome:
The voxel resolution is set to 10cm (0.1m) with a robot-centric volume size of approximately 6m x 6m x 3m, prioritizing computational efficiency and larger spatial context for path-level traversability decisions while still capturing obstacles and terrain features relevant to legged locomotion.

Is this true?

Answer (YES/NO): NO